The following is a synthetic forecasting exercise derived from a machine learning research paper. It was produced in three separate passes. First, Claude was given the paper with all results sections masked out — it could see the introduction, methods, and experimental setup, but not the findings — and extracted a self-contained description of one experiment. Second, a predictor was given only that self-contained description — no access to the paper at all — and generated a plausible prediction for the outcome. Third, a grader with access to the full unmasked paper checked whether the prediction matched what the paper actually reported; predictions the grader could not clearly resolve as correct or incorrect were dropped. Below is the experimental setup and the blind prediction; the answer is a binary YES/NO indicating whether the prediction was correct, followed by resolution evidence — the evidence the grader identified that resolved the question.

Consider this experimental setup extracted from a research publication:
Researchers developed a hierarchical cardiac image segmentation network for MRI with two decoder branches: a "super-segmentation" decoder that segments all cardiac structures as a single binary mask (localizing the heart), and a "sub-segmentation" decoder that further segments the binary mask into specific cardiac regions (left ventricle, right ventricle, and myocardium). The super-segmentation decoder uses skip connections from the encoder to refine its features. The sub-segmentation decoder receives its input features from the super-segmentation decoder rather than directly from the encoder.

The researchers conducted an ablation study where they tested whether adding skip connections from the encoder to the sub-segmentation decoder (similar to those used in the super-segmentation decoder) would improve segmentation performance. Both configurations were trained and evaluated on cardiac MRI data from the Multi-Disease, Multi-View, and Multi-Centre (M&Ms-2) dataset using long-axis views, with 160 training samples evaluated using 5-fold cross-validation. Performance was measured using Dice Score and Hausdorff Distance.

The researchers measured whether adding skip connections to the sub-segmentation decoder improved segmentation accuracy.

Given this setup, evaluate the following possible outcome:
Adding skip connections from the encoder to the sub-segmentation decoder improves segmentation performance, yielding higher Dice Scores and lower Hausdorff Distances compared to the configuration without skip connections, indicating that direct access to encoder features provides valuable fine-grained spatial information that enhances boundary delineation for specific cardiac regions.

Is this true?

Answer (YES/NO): NO